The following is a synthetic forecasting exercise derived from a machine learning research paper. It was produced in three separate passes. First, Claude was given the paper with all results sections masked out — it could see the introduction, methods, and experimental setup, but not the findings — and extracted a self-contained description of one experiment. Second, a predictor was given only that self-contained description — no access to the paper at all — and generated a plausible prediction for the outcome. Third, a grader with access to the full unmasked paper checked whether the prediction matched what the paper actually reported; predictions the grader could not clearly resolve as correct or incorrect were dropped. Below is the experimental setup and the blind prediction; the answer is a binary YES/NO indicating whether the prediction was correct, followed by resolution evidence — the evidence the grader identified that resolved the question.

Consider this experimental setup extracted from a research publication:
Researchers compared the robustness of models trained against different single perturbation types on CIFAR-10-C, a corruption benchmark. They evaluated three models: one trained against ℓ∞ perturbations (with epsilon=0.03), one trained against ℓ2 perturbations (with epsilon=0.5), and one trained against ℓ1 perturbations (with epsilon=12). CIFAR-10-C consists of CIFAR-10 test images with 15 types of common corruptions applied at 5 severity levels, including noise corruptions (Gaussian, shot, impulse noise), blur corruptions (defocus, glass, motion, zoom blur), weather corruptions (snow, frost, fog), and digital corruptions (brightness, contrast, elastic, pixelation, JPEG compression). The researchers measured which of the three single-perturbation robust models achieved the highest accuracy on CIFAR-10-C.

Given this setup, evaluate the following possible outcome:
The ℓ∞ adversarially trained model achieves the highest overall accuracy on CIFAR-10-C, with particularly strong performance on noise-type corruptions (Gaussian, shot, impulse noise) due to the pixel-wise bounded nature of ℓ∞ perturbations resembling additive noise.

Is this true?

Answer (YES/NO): NO